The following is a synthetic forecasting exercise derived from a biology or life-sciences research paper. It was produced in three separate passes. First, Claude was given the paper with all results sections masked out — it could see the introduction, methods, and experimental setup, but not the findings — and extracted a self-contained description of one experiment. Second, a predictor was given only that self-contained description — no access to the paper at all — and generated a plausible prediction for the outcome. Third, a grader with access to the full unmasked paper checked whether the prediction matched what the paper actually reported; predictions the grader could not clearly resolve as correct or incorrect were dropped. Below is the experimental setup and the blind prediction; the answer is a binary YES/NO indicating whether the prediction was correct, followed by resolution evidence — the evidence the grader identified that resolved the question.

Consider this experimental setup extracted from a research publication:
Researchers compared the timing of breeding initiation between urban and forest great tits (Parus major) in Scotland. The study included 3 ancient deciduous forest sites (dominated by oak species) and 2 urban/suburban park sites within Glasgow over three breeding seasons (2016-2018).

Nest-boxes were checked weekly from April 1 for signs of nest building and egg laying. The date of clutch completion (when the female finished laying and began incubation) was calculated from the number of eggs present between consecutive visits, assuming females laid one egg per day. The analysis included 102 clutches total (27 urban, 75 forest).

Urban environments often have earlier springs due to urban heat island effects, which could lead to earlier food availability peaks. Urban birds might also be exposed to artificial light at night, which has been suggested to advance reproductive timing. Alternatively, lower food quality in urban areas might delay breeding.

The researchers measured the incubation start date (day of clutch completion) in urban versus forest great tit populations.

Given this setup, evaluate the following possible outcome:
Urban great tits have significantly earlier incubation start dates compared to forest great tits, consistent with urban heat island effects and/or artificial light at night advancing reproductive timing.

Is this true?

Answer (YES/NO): YES